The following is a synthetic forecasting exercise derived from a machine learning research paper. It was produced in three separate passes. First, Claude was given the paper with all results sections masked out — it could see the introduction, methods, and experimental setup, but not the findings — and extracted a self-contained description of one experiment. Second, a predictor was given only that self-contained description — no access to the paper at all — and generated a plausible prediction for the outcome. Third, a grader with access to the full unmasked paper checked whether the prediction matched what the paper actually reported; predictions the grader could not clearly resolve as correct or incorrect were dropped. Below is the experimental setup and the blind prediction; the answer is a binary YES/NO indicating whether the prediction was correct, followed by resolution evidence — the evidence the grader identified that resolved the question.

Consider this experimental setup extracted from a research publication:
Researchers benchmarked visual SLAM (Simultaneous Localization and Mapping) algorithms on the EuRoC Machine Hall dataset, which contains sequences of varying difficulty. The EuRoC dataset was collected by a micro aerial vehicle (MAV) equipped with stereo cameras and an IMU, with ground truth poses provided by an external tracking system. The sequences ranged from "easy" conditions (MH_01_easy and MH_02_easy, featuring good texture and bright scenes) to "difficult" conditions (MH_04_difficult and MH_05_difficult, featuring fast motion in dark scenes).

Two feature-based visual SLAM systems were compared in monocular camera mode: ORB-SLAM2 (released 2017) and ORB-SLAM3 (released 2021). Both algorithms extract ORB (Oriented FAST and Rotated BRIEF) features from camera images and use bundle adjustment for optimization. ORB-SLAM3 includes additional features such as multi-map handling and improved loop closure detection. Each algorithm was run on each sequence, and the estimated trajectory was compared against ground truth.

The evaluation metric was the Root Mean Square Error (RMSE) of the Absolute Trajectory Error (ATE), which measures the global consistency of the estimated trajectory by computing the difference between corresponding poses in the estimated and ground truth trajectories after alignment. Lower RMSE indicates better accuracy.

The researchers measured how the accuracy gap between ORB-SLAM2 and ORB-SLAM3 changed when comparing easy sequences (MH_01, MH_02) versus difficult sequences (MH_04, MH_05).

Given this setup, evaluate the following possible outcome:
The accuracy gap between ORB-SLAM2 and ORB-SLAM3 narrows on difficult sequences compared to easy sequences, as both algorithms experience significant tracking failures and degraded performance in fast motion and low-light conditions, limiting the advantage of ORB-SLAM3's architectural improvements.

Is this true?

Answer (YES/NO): NO